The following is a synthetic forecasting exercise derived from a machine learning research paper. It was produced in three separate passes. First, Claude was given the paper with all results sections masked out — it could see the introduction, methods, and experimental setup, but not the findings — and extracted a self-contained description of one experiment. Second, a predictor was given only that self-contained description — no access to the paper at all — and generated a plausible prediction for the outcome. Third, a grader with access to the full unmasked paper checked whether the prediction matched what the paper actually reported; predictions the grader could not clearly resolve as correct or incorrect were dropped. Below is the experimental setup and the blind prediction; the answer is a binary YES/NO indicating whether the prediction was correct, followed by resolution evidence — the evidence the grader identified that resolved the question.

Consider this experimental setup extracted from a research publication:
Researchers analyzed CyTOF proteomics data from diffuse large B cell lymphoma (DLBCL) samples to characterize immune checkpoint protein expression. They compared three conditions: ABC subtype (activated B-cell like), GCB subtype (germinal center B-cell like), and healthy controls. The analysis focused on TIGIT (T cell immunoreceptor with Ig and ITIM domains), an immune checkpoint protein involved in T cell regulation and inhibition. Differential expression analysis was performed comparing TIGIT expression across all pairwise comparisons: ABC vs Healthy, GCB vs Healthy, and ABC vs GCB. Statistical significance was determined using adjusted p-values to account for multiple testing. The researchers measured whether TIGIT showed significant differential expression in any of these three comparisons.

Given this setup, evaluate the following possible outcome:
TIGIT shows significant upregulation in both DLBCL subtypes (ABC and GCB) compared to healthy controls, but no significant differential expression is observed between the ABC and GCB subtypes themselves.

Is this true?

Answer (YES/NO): NO